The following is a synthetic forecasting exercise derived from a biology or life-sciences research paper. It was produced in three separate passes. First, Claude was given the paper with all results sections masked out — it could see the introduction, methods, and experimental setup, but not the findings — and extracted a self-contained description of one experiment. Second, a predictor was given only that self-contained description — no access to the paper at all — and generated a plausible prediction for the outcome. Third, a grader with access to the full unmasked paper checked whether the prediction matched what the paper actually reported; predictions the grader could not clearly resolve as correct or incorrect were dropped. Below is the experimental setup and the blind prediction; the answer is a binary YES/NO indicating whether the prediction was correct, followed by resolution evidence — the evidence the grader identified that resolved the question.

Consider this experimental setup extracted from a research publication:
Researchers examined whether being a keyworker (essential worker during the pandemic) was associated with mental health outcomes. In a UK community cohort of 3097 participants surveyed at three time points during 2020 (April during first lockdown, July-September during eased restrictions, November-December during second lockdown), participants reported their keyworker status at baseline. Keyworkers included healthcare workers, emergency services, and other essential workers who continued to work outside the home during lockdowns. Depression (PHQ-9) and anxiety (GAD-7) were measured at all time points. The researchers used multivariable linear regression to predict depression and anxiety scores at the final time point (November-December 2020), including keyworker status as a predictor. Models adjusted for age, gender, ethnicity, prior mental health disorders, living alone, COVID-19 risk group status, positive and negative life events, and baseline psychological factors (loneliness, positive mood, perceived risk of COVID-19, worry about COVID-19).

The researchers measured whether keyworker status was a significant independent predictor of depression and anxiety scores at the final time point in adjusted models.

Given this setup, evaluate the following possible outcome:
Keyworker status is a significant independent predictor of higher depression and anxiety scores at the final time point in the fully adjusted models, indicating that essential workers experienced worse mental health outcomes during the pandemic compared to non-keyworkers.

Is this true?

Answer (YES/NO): NO